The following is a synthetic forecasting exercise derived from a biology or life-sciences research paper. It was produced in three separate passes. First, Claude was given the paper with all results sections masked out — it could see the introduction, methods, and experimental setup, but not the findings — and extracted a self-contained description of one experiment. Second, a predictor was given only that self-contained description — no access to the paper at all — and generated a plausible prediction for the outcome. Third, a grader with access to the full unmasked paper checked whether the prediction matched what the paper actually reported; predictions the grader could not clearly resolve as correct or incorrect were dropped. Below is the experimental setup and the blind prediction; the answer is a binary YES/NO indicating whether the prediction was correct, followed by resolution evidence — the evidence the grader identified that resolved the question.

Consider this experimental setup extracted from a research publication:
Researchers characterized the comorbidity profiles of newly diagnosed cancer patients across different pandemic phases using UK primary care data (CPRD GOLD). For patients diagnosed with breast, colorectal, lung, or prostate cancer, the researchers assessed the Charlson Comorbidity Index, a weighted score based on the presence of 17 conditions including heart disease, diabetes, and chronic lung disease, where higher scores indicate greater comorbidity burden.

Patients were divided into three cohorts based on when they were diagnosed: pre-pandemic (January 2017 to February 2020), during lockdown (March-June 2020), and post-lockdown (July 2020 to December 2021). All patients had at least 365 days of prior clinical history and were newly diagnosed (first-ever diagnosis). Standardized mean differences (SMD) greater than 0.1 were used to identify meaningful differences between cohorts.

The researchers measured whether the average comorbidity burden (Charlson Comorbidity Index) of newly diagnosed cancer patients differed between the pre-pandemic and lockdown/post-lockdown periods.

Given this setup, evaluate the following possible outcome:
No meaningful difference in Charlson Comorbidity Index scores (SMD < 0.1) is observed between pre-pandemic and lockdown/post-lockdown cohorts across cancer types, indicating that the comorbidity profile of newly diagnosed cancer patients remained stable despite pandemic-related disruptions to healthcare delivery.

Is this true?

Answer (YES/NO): YES